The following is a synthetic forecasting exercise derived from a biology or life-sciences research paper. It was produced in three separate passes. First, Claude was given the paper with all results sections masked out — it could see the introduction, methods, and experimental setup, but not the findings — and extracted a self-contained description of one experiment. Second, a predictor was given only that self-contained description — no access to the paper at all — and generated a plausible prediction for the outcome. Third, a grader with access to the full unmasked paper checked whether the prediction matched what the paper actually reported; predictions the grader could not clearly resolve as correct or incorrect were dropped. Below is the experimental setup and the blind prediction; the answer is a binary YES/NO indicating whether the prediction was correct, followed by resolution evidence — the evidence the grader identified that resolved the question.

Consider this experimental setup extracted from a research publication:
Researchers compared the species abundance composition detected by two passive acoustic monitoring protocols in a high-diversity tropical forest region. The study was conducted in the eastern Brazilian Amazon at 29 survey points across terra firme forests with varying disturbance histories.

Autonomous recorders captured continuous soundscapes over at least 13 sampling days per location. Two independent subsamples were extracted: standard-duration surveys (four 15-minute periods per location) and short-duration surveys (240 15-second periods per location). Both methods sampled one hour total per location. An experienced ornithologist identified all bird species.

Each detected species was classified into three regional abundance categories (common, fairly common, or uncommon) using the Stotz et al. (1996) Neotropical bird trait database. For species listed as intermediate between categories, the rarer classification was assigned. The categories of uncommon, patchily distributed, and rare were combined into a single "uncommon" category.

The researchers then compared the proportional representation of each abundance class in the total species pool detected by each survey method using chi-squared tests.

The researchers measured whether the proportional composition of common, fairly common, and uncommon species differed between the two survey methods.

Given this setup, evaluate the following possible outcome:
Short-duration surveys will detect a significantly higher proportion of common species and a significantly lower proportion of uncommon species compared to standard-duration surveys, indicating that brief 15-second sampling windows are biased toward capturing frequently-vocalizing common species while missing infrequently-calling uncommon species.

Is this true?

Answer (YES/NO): NO